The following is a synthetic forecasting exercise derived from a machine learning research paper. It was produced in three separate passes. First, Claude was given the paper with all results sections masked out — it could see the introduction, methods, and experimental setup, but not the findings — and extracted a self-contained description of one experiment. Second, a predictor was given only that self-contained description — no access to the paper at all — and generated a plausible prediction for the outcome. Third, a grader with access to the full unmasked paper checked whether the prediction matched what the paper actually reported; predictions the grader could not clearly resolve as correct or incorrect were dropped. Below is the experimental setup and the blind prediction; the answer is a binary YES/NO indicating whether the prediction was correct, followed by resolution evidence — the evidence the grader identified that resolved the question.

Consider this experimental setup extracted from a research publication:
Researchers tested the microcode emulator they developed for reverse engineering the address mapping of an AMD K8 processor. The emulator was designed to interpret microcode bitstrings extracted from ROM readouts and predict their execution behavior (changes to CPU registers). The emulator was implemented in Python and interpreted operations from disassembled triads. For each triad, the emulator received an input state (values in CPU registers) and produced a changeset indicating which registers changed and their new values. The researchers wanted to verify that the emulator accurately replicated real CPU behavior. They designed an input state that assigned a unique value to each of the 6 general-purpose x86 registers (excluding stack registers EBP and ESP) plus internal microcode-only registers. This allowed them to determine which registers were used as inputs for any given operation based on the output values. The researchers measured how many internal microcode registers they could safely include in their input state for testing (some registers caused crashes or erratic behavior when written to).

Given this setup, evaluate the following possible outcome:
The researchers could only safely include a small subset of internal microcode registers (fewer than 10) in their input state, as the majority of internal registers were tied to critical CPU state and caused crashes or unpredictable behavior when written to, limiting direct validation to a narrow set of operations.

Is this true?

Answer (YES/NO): NO